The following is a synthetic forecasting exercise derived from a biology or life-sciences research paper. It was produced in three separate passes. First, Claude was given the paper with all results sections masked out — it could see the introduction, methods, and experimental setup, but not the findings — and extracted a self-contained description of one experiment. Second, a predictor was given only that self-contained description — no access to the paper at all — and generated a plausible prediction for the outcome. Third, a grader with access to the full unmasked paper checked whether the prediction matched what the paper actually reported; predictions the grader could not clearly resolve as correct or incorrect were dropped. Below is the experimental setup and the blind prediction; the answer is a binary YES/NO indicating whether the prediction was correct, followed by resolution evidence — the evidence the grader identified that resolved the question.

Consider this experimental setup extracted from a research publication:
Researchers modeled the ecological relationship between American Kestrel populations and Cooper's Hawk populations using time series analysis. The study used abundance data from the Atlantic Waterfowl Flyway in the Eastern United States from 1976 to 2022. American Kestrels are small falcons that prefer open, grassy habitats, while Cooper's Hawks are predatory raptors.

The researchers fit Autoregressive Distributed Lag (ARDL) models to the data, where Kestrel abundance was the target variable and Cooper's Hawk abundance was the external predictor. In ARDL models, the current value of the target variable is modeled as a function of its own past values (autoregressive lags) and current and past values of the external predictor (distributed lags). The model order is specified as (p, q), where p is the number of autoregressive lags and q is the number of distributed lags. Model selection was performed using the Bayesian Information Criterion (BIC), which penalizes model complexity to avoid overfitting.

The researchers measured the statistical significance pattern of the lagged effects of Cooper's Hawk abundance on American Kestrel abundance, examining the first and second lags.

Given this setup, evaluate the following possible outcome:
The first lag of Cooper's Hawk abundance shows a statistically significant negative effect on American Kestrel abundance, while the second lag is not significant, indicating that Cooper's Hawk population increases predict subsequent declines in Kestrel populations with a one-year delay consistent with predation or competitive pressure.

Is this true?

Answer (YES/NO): NO